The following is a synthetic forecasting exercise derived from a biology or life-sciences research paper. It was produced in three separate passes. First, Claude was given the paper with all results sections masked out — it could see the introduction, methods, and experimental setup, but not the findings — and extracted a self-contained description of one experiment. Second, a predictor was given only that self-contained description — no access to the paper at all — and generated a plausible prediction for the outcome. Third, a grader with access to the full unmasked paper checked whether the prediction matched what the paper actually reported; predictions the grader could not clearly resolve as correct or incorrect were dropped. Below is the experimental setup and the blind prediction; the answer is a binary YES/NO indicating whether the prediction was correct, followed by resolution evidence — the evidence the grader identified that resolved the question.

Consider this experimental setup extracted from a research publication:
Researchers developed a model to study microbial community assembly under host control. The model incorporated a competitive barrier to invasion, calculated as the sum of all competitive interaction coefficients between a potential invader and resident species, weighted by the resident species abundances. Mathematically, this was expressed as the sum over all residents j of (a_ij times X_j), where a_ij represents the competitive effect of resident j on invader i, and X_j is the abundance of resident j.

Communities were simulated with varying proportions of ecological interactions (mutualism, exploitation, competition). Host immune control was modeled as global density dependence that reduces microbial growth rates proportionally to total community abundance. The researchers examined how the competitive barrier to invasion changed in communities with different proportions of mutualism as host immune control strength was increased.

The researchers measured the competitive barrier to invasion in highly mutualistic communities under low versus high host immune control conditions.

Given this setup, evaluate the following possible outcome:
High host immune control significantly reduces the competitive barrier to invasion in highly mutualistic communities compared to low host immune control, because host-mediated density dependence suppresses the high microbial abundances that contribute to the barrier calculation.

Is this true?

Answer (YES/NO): YES